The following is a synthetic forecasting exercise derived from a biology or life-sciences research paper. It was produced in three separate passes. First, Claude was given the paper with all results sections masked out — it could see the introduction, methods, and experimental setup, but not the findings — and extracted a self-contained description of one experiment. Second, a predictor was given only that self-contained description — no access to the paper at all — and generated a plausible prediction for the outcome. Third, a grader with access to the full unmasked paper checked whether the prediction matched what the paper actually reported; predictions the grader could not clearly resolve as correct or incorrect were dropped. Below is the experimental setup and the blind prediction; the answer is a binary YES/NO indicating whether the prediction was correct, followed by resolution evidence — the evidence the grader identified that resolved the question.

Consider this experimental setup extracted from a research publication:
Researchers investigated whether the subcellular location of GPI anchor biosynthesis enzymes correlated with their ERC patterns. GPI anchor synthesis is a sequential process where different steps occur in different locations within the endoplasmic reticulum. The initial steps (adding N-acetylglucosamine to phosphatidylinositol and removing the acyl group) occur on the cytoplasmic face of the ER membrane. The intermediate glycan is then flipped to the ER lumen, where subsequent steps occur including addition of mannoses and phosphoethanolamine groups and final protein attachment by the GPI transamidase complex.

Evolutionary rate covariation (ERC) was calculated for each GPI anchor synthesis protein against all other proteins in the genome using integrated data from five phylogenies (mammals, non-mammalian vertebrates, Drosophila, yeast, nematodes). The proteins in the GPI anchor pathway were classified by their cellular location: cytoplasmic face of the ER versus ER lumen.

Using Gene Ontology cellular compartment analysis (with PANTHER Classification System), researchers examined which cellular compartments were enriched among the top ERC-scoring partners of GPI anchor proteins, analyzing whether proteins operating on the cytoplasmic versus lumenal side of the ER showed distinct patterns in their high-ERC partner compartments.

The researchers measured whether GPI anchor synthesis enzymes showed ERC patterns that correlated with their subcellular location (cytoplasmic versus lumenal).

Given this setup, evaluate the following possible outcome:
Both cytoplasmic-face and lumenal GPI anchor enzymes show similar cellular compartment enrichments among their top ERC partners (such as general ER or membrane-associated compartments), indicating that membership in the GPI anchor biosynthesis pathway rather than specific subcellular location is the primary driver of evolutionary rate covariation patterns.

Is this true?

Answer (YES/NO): NO